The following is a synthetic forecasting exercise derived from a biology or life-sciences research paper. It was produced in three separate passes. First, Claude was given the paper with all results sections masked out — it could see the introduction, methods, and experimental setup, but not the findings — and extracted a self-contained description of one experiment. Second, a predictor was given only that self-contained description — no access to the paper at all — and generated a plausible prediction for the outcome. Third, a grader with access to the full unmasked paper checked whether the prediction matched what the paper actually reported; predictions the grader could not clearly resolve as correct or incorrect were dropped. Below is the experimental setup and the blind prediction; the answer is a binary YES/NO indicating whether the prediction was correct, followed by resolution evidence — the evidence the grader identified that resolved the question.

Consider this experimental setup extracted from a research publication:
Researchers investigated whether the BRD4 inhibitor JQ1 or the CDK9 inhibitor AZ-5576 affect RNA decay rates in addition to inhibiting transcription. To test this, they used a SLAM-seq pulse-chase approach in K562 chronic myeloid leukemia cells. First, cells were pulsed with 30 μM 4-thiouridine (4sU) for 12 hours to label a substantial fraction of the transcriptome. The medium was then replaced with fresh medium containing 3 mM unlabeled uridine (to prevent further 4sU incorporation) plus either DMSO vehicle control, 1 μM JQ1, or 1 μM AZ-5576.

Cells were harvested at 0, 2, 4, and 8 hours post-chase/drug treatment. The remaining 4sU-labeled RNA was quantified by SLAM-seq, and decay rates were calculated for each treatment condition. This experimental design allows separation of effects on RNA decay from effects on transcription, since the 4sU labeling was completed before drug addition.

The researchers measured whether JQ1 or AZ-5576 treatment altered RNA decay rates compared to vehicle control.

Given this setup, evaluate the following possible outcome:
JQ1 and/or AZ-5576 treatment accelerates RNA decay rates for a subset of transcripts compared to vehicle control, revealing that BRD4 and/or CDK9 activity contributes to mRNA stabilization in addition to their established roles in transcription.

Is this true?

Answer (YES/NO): NO